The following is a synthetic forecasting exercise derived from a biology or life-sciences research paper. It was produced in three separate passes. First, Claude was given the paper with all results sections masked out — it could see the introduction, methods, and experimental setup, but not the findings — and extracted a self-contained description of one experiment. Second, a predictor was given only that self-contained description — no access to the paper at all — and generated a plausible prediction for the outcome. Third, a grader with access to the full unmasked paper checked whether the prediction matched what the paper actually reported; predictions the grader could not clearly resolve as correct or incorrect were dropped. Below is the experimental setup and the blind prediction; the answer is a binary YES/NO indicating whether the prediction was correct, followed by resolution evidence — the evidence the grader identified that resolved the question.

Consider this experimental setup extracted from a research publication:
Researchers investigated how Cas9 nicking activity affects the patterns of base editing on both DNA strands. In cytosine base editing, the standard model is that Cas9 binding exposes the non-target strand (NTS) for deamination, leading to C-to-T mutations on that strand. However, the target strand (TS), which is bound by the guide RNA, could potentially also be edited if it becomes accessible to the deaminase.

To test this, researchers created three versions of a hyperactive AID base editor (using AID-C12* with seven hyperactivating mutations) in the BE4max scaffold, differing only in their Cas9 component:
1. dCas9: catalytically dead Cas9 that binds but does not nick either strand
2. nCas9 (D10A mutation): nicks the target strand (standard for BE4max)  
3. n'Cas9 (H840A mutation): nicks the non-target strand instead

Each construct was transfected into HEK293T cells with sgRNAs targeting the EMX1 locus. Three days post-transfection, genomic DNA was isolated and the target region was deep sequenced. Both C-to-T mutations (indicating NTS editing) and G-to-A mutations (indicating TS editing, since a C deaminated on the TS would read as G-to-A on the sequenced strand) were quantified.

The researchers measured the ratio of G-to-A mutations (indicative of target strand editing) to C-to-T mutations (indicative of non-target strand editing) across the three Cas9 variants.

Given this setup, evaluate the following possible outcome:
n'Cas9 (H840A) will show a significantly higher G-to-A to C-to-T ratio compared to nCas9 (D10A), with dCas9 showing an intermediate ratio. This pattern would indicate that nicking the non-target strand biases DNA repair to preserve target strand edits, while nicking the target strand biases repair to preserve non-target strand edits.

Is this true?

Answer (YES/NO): YES